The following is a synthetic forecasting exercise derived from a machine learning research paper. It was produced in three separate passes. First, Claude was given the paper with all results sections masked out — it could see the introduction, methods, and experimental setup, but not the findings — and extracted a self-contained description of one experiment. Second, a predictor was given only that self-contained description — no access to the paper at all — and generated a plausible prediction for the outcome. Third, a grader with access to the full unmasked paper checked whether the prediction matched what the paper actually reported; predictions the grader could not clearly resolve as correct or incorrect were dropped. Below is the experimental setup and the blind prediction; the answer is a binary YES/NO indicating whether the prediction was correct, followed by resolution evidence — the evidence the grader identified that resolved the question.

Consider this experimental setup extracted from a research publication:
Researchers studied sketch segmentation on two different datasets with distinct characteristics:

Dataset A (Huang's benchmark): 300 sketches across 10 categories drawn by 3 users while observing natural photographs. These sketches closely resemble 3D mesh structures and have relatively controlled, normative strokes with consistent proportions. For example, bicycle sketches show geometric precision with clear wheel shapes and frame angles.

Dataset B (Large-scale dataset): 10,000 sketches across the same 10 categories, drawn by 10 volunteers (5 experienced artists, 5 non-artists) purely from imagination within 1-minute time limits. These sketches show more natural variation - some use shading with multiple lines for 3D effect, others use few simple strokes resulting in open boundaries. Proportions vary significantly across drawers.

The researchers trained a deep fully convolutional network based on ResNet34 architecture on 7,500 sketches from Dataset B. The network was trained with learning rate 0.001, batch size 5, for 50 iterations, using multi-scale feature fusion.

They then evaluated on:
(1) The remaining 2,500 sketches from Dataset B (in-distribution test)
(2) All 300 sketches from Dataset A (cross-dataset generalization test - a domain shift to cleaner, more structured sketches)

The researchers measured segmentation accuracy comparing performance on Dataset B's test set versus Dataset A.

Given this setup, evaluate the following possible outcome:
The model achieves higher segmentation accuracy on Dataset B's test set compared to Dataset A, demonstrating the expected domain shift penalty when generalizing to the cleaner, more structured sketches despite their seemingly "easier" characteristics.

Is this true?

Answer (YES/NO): YES